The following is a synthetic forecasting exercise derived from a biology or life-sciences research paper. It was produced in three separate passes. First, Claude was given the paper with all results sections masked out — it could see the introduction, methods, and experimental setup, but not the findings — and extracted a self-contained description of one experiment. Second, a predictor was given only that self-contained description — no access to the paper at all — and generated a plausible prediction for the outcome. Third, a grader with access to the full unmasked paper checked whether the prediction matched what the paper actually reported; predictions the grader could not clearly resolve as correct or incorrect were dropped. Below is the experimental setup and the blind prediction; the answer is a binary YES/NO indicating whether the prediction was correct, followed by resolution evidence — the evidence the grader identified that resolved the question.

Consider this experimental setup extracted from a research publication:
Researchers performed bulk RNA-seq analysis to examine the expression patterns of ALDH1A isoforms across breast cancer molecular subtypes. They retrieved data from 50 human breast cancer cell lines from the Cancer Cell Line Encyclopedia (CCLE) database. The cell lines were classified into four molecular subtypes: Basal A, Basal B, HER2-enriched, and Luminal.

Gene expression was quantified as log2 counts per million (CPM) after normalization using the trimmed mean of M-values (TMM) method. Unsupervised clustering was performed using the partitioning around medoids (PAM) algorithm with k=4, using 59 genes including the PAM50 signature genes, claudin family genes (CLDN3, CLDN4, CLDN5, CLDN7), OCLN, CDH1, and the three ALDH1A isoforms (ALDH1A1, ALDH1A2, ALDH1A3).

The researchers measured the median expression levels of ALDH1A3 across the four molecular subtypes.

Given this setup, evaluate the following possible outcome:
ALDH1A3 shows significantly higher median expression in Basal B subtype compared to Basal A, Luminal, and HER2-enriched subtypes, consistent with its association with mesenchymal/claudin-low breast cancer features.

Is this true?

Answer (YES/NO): NO